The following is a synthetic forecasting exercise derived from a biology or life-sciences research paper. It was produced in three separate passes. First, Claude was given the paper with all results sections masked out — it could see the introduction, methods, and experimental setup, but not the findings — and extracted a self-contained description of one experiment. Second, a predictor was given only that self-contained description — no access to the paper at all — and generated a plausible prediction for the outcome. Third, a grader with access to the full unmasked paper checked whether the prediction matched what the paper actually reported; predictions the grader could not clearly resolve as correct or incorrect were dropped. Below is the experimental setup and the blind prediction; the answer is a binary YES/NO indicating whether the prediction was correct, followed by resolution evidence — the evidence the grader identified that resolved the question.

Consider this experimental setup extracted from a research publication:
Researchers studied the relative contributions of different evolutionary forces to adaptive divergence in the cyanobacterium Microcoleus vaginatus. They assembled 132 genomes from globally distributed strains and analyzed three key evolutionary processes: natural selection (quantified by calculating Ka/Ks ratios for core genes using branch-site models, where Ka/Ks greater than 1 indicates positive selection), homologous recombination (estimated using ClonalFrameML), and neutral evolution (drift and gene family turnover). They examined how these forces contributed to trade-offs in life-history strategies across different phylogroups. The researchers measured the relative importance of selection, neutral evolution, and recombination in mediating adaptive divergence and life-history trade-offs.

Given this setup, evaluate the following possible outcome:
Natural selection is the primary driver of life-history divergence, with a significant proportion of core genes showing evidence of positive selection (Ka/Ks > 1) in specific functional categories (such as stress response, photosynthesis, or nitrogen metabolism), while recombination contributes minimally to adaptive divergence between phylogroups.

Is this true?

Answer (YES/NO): NO